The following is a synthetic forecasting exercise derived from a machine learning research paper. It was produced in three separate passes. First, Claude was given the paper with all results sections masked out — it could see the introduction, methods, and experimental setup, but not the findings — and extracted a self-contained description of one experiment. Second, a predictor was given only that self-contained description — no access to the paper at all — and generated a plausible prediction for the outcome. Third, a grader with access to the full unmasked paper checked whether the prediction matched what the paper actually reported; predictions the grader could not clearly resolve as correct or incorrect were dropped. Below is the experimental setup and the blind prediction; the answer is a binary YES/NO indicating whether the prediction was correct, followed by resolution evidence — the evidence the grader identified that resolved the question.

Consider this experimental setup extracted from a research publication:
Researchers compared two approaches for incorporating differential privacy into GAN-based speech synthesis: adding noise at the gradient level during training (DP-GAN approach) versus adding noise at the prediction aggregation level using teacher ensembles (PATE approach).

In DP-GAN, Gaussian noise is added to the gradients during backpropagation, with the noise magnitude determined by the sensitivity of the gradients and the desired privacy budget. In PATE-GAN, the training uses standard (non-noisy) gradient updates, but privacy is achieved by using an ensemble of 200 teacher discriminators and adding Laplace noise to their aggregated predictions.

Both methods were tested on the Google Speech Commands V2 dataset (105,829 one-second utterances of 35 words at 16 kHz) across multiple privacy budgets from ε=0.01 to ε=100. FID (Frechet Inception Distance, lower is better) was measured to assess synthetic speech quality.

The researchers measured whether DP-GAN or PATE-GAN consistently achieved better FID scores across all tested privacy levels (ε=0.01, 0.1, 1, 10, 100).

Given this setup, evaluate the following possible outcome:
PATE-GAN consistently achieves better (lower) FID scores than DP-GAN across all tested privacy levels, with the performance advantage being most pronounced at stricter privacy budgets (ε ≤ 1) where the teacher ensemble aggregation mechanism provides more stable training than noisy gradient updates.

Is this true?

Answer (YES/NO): YES